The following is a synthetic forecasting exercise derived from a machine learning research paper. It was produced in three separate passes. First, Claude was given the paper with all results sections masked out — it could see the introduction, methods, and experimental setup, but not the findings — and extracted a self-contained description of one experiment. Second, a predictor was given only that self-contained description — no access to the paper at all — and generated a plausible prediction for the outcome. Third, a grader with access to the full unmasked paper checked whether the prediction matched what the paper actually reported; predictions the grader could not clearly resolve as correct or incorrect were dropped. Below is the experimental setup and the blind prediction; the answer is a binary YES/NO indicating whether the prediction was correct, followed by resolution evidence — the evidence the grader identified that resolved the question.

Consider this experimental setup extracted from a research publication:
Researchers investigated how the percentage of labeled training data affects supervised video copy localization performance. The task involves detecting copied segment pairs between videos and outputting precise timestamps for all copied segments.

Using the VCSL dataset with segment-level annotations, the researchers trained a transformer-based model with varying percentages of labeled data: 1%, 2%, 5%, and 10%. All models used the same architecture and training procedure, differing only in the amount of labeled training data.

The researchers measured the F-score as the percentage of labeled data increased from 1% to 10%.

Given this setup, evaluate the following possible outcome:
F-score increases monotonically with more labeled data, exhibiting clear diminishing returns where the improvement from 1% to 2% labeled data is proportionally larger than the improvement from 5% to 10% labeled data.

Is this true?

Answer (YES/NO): NO